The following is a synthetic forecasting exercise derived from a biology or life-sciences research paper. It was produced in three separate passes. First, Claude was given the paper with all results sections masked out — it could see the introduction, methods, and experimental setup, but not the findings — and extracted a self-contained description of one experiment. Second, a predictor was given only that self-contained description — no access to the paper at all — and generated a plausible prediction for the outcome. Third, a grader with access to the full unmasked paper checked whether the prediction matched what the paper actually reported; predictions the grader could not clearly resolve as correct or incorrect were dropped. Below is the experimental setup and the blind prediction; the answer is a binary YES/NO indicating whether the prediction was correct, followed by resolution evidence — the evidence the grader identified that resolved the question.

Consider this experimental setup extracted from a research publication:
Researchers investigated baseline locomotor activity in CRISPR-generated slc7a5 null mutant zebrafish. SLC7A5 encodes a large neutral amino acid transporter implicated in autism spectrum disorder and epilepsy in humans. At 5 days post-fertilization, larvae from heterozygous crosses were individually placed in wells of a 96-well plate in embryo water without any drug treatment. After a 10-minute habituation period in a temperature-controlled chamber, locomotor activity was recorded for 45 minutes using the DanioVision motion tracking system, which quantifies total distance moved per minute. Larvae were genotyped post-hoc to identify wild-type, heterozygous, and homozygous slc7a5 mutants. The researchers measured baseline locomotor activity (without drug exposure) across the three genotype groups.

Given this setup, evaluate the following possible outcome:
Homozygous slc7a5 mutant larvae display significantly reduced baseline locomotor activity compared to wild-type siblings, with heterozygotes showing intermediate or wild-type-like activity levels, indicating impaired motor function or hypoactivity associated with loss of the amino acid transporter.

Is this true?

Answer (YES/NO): NO